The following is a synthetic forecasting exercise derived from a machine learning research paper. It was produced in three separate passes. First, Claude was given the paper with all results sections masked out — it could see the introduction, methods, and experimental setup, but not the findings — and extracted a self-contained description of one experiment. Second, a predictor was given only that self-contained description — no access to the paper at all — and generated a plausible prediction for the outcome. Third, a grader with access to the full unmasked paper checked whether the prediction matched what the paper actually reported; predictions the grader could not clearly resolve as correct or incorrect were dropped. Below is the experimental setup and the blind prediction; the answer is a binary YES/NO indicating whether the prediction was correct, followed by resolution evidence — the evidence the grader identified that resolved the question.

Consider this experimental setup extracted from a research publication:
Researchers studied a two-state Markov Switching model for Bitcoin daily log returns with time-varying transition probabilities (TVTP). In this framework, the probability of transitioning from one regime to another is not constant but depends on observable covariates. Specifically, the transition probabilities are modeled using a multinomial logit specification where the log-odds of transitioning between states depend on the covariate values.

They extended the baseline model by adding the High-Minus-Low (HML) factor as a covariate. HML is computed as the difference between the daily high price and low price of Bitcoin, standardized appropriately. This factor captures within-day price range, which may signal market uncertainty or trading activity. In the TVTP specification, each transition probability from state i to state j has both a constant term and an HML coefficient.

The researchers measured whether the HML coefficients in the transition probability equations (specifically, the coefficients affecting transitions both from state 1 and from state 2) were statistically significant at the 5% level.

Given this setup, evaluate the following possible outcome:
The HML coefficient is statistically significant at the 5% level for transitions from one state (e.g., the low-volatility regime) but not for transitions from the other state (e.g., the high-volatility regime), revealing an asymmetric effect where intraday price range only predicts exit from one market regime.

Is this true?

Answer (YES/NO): NO